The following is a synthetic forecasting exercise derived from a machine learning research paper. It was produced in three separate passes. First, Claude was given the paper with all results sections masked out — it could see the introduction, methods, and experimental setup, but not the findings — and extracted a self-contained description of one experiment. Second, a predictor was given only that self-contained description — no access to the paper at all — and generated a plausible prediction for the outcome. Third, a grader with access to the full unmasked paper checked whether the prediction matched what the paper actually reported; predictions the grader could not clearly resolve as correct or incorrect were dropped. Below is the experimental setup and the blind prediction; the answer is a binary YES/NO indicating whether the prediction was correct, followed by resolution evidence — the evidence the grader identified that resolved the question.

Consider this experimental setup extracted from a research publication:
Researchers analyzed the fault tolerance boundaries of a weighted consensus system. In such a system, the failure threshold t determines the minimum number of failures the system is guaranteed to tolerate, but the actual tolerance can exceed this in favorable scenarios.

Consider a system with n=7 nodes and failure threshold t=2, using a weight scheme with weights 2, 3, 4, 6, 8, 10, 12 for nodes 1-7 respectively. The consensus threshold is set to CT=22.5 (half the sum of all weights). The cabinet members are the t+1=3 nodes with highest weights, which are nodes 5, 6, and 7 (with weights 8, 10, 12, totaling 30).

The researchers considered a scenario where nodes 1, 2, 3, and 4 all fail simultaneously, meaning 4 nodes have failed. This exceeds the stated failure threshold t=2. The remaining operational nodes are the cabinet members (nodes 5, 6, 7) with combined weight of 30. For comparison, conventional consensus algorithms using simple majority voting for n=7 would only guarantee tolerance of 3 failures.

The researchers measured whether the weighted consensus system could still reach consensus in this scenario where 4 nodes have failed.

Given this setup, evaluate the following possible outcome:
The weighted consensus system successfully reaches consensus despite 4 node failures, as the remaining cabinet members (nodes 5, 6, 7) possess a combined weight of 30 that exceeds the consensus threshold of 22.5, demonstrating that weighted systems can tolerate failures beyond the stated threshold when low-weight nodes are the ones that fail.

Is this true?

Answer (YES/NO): YES